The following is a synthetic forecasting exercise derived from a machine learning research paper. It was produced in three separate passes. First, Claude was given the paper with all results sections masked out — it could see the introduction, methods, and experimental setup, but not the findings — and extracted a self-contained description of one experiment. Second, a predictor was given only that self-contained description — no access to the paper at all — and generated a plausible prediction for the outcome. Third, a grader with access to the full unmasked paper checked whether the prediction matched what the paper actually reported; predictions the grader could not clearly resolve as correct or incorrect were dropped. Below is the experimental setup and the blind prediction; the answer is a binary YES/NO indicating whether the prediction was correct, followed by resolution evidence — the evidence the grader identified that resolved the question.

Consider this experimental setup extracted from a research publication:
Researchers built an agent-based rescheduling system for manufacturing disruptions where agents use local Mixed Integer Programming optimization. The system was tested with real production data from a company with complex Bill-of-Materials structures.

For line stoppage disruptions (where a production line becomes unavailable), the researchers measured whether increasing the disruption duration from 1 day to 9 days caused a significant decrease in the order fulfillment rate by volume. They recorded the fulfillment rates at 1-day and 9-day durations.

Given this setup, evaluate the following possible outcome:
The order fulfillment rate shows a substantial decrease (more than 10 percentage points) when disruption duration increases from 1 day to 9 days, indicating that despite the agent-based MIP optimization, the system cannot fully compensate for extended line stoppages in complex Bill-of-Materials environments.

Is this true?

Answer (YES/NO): NO